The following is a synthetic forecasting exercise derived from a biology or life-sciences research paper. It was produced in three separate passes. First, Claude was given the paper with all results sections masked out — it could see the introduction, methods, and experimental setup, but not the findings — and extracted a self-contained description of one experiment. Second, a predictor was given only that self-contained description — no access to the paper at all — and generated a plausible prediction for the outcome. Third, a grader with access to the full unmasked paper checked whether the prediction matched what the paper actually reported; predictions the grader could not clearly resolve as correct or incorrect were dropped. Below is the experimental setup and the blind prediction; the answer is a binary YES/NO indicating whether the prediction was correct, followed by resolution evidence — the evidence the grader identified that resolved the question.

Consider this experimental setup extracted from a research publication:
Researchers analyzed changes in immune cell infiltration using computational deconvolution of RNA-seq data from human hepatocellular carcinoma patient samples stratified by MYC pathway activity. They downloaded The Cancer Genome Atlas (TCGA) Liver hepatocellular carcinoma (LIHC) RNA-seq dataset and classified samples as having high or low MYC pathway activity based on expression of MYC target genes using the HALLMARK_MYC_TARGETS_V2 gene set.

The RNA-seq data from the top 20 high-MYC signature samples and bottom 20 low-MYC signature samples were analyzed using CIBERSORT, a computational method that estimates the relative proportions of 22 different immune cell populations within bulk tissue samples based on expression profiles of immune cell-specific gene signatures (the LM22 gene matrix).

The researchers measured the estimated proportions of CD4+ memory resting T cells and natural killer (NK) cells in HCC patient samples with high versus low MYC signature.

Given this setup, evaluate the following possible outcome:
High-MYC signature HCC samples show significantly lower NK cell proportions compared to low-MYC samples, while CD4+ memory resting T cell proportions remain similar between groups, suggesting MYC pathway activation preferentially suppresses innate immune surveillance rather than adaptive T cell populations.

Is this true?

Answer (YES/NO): NO